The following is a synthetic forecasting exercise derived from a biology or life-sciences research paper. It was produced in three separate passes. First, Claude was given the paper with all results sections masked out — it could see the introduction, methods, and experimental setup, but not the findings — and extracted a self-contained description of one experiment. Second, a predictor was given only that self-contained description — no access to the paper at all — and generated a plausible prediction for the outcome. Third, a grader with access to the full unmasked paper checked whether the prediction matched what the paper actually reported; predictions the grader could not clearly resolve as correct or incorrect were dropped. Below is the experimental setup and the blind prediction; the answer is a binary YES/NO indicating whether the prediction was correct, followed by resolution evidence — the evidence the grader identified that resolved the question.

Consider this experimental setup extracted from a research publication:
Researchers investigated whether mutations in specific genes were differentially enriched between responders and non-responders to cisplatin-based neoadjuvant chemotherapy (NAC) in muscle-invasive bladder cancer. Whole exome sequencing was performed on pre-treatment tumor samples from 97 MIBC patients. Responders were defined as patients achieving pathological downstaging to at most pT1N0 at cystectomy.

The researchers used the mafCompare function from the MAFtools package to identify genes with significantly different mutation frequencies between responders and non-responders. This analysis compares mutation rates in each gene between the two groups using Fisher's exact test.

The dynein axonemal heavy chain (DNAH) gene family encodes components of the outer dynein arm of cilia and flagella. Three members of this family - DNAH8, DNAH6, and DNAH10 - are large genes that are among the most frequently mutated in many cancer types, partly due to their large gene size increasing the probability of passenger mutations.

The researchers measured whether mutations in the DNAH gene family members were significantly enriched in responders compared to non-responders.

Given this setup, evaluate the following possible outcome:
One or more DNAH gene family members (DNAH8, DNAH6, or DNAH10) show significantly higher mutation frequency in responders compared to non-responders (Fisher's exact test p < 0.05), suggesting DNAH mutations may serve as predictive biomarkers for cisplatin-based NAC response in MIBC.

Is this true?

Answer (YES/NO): YES